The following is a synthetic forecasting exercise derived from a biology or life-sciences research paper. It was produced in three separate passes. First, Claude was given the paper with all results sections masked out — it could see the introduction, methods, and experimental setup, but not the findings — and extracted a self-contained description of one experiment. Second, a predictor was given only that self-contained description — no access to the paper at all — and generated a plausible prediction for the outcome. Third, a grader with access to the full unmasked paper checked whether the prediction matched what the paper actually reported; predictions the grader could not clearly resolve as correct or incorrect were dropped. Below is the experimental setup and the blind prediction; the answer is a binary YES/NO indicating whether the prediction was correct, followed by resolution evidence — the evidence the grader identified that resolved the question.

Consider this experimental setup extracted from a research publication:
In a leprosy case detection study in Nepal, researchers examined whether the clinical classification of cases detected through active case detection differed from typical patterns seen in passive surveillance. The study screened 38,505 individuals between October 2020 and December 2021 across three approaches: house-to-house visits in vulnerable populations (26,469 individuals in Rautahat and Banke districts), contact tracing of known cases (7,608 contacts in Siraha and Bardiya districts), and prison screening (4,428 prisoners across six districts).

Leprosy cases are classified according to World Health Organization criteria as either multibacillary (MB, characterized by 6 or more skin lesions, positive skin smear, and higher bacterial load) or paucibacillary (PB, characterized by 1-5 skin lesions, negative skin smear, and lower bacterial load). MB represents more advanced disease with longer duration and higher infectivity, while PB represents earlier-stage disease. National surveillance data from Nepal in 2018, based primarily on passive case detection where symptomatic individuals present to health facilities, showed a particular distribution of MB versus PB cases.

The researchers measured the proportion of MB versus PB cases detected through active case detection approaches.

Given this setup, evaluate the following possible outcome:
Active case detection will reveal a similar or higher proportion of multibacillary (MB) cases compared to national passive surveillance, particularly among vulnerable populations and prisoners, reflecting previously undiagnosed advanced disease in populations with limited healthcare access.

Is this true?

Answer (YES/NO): NO